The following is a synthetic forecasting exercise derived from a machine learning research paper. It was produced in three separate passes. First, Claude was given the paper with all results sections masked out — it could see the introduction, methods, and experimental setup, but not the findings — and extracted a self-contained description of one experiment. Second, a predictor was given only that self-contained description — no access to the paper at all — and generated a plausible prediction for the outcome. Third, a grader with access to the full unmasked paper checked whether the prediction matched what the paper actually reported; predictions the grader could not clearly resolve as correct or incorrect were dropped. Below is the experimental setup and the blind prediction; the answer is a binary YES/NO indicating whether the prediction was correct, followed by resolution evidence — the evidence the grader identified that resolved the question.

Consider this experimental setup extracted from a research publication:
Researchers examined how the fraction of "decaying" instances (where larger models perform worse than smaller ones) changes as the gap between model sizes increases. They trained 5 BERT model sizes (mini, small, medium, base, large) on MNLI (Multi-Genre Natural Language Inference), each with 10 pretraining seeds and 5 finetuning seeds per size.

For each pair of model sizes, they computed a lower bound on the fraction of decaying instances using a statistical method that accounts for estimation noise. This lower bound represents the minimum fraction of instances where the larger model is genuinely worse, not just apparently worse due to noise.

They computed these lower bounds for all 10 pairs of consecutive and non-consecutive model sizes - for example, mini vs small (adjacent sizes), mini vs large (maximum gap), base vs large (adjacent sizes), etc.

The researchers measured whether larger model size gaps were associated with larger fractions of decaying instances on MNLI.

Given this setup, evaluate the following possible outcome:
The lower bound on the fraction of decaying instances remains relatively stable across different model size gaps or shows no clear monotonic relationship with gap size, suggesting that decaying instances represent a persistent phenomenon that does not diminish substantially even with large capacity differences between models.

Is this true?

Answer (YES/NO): NO